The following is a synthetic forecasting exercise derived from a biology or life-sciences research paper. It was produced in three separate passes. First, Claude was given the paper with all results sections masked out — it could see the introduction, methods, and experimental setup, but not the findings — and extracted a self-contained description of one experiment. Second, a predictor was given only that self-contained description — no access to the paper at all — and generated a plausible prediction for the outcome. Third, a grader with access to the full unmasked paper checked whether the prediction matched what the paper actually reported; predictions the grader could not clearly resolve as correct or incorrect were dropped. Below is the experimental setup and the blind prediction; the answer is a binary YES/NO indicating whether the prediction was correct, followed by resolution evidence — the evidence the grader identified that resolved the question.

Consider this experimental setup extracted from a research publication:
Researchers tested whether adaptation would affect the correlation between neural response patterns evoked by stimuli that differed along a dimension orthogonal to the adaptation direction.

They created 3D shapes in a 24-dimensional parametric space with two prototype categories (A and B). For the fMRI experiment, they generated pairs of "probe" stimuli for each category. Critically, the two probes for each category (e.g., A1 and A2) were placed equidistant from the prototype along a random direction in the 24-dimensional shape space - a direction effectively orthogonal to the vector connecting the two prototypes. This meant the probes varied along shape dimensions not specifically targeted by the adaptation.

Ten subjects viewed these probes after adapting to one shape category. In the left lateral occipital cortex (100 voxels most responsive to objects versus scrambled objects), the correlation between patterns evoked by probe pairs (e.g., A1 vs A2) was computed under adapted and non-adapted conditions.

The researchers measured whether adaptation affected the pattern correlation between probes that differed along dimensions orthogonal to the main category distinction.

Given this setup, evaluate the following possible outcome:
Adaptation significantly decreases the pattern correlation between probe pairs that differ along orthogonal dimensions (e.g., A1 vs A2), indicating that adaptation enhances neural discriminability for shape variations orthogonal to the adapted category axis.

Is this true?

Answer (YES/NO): YES